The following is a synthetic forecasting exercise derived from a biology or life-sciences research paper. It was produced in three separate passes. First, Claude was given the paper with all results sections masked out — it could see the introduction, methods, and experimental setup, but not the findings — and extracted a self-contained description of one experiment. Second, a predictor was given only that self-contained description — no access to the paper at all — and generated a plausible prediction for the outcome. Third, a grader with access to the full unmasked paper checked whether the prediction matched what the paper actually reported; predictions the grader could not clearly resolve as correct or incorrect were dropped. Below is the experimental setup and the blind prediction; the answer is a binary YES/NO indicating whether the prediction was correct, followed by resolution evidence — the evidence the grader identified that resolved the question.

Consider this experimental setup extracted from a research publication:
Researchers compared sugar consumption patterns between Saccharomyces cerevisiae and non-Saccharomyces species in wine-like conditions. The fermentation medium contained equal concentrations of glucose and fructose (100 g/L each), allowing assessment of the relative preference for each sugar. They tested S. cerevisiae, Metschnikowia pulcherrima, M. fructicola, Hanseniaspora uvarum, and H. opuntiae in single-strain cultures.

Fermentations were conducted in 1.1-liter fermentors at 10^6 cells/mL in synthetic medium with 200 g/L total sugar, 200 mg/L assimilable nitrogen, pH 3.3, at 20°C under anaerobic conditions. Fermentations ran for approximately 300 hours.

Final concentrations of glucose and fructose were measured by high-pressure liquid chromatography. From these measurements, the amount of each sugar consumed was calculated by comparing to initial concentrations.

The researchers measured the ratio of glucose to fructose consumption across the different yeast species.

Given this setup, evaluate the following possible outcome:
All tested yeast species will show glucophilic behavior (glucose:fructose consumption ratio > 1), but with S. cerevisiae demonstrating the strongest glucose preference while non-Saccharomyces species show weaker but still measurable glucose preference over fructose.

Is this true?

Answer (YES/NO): NO